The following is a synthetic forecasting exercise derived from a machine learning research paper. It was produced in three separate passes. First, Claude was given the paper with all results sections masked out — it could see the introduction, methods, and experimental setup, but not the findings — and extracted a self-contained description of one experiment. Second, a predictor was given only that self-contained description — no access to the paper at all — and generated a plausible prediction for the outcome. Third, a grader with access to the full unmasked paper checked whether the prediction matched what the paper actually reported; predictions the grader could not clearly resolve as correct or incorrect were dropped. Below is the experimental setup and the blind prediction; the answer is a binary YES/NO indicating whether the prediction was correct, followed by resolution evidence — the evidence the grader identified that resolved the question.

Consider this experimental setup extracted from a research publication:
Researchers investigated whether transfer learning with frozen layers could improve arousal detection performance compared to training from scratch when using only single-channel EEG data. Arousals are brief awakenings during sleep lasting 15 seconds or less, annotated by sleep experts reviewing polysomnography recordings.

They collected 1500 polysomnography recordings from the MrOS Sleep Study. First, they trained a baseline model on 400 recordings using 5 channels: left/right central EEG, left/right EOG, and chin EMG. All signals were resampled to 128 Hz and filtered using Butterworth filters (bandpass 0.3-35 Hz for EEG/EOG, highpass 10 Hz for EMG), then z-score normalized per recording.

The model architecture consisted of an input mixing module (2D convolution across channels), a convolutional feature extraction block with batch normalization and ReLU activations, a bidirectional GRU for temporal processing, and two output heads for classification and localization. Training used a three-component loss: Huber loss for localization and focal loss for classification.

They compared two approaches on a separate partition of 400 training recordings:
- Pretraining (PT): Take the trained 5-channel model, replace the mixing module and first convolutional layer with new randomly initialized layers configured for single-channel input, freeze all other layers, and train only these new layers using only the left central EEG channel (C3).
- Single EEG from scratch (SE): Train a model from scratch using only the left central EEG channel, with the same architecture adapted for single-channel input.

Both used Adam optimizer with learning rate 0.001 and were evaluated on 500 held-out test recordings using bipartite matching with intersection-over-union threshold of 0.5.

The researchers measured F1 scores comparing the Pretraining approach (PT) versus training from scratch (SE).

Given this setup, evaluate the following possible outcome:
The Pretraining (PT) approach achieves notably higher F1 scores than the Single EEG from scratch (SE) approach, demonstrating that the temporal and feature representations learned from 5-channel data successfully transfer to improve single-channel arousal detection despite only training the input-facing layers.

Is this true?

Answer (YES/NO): NO